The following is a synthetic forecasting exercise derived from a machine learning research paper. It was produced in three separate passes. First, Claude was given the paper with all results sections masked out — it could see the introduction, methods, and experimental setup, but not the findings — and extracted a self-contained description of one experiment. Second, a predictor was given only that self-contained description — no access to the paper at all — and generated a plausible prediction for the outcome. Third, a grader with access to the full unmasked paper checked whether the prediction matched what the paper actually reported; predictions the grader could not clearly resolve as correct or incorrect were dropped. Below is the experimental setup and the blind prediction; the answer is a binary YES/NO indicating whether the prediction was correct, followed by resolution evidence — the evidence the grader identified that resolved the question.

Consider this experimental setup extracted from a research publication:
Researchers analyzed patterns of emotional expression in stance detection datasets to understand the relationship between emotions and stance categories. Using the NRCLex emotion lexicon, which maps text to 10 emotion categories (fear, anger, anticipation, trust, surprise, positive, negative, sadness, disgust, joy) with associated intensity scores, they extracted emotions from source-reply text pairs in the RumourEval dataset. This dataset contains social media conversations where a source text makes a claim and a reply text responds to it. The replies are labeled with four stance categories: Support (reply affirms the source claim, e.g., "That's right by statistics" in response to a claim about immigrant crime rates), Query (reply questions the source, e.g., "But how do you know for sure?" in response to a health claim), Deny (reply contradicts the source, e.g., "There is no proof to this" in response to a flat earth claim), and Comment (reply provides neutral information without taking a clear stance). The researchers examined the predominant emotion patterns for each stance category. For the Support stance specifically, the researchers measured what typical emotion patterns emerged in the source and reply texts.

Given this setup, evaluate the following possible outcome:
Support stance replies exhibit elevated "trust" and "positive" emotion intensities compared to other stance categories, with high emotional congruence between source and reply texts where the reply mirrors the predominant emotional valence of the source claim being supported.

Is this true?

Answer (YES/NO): NO